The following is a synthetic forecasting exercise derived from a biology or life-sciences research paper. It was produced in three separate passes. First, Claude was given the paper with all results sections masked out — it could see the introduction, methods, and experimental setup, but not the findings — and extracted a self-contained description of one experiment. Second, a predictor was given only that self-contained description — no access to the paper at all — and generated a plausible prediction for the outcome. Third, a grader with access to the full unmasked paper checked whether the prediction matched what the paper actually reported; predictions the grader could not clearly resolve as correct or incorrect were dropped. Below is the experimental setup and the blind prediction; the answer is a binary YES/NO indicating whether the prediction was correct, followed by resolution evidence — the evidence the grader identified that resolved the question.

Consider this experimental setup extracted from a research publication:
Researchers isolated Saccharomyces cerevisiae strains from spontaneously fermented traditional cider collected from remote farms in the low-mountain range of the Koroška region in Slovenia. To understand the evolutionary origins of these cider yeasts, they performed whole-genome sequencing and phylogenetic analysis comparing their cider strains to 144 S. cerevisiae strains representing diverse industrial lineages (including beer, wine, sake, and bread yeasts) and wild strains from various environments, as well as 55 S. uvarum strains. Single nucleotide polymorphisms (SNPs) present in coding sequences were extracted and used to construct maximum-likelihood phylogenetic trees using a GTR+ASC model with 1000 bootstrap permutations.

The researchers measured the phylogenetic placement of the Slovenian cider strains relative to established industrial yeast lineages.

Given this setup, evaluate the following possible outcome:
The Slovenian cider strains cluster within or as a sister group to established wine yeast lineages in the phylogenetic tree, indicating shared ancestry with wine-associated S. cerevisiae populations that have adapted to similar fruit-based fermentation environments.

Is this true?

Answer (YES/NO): YES